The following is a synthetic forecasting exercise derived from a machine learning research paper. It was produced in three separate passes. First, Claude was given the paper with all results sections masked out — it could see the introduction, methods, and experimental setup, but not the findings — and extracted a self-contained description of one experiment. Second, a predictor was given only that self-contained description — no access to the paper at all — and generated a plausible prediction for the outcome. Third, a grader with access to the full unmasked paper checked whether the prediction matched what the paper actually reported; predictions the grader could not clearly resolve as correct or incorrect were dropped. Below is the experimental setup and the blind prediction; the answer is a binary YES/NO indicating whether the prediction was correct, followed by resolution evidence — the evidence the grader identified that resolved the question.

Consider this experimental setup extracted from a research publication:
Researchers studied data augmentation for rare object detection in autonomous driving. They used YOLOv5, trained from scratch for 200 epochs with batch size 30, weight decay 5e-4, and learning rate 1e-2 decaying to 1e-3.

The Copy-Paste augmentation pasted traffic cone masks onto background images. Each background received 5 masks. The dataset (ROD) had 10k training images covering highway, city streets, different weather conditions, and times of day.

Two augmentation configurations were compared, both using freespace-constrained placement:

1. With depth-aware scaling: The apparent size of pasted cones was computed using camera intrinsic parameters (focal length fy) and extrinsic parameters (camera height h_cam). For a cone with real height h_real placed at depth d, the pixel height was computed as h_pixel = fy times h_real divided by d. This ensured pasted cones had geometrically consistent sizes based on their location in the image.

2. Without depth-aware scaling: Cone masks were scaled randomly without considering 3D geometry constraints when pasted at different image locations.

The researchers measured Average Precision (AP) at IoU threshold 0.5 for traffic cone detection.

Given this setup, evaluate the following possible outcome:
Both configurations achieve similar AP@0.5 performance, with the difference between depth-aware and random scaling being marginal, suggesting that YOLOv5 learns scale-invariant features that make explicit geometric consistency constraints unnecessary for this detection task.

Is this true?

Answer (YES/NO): NO